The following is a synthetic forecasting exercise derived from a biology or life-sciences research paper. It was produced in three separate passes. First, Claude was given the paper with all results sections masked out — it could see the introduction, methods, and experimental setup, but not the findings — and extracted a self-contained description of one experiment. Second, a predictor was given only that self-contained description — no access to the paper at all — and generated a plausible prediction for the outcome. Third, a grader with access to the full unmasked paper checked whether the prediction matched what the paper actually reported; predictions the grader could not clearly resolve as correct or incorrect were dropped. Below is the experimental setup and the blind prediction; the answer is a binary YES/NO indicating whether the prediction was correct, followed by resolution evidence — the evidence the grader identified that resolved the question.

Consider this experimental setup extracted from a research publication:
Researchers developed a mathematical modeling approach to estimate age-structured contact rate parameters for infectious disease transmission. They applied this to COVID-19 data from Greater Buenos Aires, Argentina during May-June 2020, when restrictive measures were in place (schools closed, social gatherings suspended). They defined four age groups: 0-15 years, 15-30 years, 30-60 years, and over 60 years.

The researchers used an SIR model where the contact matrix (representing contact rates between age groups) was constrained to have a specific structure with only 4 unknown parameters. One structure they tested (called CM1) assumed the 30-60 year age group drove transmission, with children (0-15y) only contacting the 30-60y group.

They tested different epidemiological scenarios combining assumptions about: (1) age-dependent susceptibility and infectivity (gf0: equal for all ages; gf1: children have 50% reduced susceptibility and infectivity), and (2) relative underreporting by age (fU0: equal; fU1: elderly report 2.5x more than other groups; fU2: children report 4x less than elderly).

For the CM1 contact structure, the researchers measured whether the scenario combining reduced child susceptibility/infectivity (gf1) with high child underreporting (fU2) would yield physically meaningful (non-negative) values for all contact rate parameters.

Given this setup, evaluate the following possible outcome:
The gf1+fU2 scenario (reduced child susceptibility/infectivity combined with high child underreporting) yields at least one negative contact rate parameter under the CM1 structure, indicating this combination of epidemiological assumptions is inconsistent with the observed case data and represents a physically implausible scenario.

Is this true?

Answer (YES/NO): YES